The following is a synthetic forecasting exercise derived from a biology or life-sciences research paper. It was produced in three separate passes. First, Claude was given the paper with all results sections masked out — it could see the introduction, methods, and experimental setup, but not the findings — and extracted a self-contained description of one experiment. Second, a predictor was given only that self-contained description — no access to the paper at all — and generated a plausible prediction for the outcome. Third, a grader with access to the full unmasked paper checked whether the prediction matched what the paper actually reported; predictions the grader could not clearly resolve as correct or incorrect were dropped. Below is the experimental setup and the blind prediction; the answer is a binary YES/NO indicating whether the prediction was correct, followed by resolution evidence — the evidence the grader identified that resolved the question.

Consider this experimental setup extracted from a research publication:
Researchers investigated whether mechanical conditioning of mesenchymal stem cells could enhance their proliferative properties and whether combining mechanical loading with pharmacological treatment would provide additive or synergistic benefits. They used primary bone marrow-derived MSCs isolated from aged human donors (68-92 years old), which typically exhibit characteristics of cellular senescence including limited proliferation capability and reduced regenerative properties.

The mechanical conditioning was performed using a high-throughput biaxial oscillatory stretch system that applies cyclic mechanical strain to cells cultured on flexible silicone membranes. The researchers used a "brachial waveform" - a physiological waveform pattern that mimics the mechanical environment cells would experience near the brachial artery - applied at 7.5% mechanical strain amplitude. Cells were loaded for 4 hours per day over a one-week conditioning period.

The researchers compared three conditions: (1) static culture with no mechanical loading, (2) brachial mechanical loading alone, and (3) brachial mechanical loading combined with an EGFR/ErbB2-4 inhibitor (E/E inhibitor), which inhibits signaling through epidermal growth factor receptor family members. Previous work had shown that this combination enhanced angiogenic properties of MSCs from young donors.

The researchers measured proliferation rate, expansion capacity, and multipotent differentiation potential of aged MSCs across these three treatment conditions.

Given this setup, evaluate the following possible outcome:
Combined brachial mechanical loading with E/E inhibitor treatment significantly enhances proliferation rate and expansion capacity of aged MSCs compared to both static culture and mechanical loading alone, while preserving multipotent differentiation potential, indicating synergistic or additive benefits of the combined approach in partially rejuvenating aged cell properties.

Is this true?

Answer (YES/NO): NO